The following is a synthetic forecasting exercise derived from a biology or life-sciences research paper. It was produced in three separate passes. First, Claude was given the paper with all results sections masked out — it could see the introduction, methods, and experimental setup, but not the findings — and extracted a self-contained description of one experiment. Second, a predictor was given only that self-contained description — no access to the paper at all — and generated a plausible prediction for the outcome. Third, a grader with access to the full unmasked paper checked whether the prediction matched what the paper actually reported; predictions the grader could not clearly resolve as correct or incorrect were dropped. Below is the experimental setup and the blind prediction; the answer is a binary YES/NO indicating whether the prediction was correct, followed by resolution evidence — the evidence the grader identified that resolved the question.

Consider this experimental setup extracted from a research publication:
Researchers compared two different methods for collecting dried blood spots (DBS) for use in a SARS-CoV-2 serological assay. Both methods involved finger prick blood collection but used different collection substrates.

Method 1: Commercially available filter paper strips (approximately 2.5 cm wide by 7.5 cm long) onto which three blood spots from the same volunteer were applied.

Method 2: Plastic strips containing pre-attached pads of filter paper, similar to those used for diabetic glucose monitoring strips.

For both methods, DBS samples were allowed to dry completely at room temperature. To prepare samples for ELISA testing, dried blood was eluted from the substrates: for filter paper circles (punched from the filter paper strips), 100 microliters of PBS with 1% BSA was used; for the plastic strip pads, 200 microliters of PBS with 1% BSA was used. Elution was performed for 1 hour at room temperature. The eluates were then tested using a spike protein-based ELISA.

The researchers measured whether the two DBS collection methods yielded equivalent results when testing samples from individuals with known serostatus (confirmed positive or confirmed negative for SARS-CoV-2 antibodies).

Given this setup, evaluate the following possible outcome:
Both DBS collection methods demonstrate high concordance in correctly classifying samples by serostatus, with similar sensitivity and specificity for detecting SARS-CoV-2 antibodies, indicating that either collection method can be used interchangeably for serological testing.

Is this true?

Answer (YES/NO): YES